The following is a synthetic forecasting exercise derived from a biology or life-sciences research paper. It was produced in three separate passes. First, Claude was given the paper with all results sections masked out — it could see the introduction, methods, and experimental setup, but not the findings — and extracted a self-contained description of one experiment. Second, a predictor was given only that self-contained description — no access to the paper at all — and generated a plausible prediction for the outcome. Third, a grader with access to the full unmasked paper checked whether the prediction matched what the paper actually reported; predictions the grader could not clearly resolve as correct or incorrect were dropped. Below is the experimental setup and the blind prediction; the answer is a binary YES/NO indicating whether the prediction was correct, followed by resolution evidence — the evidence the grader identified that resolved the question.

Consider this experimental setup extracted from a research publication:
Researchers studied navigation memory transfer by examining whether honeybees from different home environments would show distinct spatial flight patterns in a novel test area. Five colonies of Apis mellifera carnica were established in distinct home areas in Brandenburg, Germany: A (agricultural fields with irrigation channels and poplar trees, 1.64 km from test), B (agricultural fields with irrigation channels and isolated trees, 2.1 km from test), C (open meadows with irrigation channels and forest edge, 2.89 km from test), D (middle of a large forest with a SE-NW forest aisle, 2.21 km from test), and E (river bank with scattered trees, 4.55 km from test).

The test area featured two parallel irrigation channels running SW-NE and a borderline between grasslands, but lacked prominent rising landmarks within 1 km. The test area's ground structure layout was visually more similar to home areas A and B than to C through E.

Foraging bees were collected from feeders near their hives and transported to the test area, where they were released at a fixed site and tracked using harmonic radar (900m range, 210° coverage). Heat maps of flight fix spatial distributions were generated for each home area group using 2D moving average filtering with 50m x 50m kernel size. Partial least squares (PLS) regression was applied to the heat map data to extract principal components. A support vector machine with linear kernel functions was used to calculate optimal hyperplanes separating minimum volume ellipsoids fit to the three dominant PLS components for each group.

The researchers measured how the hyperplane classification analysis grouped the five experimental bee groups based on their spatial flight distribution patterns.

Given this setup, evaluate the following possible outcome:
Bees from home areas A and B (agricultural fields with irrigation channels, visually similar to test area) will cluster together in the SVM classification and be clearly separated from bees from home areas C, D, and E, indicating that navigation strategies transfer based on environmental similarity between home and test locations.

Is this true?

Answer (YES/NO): YES